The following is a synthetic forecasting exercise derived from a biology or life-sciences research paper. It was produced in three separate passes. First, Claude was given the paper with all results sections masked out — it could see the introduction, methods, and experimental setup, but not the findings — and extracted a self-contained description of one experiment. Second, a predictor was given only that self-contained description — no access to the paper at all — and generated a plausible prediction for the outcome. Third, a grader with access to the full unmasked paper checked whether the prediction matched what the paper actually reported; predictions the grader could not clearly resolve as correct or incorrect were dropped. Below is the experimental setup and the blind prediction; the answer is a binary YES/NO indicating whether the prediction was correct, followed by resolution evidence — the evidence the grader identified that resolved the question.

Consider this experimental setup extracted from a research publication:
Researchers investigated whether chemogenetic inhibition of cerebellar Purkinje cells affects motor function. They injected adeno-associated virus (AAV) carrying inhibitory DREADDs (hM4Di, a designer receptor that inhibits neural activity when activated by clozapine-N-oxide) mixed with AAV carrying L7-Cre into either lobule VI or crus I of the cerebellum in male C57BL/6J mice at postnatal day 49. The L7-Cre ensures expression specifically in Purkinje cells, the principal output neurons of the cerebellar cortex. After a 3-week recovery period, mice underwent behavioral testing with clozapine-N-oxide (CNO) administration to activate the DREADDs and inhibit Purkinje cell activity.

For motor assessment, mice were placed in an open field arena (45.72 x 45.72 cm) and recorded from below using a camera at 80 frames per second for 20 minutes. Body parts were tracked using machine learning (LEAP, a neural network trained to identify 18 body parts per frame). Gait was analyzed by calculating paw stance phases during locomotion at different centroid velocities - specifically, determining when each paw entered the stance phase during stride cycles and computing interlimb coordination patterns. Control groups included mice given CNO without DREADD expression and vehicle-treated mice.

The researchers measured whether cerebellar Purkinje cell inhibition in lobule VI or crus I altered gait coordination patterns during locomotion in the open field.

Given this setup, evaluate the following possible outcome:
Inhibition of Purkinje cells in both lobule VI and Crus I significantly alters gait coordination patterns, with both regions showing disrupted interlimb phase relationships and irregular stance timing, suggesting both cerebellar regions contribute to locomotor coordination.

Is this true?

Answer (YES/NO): NO